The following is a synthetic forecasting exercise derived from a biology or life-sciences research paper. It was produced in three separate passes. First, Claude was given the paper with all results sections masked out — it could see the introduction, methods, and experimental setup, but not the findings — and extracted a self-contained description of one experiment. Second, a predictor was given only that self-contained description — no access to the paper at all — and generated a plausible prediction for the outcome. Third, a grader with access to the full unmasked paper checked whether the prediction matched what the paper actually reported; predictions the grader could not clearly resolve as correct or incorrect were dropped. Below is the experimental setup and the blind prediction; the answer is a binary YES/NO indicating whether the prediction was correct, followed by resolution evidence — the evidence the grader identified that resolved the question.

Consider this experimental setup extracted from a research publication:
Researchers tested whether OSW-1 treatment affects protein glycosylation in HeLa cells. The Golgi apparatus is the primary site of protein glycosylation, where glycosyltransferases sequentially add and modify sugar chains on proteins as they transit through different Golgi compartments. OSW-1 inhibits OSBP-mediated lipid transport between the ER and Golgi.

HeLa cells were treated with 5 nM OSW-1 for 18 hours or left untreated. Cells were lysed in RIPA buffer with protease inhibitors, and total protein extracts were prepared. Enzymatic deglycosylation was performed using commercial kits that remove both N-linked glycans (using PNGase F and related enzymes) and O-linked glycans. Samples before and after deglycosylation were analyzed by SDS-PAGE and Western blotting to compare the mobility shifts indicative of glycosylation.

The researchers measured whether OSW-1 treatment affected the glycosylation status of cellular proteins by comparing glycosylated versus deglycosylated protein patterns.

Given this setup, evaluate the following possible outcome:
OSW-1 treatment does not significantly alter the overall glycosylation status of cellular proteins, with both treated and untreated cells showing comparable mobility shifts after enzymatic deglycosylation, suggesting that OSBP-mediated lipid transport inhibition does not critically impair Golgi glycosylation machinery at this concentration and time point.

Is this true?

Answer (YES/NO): NO